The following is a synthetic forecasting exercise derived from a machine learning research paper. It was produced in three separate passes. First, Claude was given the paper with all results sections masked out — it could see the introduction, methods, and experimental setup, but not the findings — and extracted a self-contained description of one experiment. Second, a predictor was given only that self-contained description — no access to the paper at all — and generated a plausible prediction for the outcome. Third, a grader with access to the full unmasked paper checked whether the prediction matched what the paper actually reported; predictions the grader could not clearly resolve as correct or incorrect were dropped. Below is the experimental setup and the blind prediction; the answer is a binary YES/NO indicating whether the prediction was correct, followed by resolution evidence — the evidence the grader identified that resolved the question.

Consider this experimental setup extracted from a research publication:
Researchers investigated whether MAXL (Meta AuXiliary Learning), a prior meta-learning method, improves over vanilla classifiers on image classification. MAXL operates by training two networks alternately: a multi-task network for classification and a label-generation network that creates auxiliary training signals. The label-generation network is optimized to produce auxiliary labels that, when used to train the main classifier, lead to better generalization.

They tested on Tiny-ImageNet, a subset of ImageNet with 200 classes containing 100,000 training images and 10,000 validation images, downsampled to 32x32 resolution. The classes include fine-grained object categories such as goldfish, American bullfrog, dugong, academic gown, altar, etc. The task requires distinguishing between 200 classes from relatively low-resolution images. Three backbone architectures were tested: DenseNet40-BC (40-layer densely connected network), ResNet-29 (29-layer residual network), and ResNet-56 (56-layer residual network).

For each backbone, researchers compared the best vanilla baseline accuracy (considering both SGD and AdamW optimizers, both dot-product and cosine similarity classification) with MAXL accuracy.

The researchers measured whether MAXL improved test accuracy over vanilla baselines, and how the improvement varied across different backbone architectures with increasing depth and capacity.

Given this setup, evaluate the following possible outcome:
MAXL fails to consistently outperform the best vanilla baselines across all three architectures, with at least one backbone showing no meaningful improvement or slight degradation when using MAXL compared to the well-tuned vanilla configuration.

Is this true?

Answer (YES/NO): NO